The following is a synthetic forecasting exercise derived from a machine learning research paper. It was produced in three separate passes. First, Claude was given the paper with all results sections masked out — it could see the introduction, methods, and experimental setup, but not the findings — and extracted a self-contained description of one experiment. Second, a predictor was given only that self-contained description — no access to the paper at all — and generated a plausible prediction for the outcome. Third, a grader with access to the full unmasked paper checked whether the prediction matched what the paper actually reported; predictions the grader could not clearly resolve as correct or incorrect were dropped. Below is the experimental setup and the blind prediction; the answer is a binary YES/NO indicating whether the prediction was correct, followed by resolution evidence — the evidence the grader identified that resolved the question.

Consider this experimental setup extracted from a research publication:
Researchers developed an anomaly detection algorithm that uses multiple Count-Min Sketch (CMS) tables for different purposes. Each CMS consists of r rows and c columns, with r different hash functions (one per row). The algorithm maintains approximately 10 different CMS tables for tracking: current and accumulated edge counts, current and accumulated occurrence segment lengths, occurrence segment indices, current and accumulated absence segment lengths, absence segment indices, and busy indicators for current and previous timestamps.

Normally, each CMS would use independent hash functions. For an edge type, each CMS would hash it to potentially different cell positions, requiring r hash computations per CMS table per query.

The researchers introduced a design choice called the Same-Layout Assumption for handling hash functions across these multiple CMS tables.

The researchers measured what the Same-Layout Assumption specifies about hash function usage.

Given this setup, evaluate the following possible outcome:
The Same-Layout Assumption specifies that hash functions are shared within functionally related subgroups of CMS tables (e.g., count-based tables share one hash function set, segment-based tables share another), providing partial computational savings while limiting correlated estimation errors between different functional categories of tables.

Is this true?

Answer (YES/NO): NO